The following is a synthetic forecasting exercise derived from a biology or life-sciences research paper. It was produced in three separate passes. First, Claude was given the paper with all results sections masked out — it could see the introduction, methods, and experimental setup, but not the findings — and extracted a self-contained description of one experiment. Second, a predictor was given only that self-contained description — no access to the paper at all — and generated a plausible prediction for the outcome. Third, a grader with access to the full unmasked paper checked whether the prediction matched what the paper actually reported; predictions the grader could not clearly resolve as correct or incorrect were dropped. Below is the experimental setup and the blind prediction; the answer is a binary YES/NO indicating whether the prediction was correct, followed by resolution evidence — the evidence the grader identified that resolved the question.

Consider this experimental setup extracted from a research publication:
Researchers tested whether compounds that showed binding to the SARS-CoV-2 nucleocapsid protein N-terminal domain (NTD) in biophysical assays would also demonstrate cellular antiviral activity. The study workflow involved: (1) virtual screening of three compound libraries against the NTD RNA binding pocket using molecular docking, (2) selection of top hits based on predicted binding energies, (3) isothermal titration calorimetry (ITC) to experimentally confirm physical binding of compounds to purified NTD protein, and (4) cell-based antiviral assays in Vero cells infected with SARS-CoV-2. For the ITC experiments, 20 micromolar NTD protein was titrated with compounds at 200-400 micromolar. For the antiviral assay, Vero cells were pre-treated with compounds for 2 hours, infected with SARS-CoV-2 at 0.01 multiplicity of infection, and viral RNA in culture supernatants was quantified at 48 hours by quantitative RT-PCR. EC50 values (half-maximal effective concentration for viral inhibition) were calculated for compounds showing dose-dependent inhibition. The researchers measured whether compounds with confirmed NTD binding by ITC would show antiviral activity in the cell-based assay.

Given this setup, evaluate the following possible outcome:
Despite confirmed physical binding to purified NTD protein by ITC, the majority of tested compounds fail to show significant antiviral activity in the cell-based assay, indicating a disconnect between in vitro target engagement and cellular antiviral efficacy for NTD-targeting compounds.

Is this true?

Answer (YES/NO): NO